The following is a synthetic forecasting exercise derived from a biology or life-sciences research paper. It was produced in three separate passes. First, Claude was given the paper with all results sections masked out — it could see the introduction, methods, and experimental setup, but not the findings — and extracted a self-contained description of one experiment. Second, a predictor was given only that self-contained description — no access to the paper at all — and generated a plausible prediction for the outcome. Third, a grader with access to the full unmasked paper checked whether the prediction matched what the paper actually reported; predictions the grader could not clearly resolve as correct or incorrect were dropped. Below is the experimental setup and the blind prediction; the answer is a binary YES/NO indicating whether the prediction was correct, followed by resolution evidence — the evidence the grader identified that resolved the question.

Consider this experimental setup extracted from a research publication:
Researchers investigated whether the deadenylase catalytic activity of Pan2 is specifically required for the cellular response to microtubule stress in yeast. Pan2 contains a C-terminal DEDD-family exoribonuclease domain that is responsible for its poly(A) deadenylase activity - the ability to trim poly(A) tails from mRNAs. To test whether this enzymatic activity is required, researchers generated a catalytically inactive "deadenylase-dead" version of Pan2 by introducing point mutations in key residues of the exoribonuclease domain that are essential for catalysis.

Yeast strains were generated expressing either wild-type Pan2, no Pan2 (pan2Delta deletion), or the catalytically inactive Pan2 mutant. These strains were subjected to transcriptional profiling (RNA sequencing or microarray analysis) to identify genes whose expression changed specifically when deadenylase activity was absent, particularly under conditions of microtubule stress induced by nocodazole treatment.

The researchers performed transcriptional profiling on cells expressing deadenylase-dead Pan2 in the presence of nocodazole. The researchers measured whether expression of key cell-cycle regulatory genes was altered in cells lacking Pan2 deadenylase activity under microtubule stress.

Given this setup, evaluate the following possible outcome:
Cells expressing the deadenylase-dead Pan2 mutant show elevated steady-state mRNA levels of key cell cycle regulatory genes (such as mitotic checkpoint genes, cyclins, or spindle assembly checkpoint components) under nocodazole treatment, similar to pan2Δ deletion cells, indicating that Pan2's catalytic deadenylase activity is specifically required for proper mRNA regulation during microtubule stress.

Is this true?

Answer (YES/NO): NO